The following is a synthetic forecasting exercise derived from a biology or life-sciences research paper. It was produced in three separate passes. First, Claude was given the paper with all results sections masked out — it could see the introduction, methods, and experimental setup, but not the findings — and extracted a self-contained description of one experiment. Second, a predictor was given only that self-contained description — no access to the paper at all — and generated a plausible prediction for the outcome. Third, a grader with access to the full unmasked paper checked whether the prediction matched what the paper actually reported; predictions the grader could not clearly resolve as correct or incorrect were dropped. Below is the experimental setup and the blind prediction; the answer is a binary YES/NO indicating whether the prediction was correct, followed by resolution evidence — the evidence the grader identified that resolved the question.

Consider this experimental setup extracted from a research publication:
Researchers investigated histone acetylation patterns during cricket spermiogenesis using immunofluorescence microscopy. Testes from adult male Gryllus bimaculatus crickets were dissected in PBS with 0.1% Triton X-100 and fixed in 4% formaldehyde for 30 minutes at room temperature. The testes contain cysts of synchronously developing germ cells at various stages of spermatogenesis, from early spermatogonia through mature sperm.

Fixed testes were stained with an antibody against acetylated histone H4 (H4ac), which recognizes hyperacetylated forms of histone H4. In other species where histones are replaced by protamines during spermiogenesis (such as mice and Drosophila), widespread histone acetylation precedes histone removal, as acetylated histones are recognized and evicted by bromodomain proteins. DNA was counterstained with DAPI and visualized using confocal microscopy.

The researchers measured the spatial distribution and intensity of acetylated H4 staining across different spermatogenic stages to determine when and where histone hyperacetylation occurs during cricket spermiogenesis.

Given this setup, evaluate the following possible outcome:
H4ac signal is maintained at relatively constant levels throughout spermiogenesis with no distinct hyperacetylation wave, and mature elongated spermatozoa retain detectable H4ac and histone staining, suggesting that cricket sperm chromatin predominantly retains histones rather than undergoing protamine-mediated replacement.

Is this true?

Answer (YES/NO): NO